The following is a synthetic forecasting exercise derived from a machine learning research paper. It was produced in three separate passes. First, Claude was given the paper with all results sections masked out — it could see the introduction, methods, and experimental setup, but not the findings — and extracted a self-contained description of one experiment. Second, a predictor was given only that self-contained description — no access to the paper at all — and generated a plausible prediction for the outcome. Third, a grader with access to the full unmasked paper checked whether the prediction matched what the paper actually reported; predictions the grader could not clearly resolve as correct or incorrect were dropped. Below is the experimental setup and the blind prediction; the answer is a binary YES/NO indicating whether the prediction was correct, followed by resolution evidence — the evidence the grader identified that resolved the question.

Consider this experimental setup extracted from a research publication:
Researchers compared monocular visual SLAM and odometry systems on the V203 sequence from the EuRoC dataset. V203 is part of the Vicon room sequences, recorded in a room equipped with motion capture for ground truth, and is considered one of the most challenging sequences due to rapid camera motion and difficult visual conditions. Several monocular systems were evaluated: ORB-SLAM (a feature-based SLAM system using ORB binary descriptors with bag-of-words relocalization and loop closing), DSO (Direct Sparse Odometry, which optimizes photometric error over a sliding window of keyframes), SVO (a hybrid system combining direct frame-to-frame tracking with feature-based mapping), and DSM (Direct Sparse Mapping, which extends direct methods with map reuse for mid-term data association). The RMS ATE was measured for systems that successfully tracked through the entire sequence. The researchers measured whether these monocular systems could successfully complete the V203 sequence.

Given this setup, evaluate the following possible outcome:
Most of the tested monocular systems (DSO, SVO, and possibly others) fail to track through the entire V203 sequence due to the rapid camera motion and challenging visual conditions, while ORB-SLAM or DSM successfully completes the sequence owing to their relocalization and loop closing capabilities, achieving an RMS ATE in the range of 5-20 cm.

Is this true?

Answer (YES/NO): NO